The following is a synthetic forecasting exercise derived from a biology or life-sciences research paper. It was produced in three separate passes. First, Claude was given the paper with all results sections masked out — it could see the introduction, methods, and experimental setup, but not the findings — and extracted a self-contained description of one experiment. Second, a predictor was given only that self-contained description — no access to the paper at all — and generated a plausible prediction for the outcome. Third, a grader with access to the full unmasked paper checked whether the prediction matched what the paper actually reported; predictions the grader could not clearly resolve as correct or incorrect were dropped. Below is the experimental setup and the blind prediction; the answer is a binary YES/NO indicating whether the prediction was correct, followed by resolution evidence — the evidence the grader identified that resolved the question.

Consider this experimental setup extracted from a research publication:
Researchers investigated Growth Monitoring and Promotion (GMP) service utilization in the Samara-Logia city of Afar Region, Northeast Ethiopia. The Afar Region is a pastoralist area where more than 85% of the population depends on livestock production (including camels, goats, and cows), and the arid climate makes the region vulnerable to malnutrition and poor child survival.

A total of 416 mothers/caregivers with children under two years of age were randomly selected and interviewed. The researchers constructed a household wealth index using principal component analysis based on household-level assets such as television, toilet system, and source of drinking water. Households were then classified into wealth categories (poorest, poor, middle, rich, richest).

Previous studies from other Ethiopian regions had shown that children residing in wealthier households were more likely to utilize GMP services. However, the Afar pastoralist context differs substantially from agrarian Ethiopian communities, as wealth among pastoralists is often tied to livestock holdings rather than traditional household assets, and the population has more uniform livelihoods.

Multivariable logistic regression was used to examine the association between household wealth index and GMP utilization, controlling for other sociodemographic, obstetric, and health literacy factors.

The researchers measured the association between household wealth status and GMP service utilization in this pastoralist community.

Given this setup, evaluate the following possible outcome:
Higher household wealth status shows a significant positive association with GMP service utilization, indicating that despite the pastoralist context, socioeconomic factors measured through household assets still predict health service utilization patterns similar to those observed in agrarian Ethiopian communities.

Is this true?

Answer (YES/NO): NO